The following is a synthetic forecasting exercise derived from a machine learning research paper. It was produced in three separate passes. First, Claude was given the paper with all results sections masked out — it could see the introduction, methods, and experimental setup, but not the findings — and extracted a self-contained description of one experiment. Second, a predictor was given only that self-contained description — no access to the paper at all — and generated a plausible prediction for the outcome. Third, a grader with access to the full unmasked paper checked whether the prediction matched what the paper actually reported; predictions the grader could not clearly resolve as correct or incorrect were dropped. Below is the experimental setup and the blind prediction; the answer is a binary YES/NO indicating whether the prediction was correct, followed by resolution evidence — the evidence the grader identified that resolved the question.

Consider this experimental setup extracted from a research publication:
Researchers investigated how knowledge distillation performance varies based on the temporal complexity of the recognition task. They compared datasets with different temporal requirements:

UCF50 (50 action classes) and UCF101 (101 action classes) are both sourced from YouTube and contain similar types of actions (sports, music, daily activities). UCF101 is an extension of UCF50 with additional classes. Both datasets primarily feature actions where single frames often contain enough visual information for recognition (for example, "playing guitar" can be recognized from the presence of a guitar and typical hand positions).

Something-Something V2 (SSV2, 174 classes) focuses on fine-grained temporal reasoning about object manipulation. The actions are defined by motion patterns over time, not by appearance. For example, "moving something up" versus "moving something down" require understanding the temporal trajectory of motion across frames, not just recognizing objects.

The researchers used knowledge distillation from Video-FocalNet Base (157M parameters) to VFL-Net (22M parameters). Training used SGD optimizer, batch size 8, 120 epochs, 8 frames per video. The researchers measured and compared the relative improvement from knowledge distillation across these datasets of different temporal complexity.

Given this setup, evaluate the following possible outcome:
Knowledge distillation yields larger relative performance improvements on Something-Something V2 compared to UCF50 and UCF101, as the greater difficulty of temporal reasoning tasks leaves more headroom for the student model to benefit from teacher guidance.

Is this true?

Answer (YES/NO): YES